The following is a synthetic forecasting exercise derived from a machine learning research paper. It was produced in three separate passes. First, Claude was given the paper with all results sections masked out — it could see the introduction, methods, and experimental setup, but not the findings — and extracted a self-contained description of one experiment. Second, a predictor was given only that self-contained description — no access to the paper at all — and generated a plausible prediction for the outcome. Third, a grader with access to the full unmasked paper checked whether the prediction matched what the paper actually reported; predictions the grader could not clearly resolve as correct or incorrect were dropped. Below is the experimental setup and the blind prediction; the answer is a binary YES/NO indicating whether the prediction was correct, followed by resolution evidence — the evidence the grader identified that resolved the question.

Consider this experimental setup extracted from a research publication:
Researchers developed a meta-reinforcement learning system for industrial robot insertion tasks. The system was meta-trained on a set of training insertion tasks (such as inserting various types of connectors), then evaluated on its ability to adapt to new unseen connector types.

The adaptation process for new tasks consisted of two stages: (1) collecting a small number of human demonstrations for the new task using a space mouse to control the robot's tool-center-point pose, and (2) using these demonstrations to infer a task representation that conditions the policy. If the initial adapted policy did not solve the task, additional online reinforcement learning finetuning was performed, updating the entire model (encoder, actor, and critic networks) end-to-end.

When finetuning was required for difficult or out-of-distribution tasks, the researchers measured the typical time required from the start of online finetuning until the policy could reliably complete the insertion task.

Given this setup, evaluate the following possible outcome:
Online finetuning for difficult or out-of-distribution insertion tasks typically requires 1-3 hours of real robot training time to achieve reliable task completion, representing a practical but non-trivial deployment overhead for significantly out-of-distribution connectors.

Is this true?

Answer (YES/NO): NO